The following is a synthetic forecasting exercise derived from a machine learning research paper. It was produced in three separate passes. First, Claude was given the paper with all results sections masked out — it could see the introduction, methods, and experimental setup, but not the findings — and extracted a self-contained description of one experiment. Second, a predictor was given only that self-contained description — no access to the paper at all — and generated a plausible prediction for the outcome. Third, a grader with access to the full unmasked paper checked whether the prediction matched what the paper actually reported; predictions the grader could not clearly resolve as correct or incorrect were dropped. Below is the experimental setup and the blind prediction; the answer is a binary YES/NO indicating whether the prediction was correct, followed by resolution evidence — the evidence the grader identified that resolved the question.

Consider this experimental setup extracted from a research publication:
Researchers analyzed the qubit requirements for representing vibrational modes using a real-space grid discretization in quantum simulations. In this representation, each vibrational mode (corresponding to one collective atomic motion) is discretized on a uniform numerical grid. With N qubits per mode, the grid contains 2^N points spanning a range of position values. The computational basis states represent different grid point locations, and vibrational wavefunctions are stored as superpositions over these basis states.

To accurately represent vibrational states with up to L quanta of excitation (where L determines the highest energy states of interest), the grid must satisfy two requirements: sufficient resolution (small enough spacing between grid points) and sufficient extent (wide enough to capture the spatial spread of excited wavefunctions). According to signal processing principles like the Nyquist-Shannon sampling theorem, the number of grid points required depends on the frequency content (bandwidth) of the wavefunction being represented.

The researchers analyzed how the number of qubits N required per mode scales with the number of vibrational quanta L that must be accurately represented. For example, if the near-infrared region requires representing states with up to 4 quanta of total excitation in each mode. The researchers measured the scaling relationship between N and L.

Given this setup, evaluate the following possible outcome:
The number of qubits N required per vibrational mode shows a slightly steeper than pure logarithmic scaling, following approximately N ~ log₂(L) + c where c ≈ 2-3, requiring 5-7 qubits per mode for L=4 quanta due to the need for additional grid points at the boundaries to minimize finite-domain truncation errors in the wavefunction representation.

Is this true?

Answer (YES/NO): NO